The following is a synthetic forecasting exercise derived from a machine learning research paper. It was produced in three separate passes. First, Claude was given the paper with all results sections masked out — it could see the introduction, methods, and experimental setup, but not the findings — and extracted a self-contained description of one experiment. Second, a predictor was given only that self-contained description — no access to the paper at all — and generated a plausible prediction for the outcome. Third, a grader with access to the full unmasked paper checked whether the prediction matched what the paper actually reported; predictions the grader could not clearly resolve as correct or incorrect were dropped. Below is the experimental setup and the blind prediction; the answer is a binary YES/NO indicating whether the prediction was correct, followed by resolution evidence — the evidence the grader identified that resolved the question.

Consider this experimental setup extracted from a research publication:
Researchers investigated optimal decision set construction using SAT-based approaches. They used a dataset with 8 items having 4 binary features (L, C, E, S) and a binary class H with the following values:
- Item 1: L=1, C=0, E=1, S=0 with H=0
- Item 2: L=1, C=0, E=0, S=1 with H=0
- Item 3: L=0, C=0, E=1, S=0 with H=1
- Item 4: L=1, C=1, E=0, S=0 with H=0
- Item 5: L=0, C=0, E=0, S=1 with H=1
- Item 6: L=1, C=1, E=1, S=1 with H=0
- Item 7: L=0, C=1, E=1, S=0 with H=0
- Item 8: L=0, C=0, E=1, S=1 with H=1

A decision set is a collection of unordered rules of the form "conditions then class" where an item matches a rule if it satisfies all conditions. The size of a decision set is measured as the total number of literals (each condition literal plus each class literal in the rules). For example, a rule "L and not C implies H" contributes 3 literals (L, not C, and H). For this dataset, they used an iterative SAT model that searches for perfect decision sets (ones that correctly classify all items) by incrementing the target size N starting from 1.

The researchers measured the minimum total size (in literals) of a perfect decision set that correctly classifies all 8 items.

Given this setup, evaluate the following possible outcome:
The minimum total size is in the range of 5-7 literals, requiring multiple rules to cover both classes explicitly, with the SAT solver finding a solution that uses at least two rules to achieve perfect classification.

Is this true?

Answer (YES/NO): YES